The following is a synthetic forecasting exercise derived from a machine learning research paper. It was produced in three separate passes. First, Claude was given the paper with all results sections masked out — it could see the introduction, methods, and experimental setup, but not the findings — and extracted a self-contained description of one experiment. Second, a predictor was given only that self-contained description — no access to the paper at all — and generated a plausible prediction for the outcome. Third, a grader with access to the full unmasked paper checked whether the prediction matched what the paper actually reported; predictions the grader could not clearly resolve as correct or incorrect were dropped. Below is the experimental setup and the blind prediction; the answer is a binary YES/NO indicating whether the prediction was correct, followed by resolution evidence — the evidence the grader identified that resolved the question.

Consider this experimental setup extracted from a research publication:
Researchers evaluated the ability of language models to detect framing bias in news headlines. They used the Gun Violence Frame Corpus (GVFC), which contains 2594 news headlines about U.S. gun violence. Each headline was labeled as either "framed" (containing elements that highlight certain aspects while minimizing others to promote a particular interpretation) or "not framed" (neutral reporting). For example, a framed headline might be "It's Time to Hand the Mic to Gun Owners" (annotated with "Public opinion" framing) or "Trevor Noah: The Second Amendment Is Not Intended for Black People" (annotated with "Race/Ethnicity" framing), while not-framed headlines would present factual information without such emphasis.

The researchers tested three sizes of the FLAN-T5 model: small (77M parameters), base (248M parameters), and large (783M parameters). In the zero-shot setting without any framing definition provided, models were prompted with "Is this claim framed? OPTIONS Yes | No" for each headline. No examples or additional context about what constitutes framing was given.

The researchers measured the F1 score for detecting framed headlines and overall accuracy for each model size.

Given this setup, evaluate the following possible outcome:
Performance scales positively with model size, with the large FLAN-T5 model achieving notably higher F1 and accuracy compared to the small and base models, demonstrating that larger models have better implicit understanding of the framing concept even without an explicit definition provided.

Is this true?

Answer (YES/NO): NO